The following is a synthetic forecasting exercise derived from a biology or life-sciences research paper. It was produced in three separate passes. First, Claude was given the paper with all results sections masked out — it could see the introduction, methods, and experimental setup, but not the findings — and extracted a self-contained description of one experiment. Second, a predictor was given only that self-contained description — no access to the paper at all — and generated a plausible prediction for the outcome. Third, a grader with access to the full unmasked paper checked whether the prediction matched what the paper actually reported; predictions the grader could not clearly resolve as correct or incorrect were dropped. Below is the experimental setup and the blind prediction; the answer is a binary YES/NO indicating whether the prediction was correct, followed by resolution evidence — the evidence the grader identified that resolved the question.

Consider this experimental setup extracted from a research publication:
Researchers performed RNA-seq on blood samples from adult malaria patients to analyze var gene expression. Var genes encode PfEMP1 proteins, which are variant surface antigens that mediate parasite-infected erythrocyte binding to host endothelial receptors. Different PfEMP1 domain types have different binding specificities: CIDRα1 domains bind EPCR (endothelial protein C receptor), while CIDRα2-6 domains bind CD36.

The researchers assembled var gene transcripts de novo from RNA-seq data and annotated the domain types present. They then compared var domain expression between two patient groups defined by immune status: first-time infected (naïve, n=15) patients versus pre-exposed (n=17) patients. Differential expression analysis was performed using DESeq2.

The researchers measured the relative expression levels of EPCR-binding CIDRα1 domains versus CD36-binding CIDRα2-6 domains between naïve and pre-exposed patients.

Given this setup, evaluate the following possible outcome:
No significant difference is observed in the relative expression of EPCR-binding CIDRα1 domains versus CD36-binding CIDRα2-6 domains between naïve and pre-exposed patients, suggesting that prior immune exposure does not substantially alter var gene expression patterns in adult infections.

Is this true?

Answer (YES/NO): NO